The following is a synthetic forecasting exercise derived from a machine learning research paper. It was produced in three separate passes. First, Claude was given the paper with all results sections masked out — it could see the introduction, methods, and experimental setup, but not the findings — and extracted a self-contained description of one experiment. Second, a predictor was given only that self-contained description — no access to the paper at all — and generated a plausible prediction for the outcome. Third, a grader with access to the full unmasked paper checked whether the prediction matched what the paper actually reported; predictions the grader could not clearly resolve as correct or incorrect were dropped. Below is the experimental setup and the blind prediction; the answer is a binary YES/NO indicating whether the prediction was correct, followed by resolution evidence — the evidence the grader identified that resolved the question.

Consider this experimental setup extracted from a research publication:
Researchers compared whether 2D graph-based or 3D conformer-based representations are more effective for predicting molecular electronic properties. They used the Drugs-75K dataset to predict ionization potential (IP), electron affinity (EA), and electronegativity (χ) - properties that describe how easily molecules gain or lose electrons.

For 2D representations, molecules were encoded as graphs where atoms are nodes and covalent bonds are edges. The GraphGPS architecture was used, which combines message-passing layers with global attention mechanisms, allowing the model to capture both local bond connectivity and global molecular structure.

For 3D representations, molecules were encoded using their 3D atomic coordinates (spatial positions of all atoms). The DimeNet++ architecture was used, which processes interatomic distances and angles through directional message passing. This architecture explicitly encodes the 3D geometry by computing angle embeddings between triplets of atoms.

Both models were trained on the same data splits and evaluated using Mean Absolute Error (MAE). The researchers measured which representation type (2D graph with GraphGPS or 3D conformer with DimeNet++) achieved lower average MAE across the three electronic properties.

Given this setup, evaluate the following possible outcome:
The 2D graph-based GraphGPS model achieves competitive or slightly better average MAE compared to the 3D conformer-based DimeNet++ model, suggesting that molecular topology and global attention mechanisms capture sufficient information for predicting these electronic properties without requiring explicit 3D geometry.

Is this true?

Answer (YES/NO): YES